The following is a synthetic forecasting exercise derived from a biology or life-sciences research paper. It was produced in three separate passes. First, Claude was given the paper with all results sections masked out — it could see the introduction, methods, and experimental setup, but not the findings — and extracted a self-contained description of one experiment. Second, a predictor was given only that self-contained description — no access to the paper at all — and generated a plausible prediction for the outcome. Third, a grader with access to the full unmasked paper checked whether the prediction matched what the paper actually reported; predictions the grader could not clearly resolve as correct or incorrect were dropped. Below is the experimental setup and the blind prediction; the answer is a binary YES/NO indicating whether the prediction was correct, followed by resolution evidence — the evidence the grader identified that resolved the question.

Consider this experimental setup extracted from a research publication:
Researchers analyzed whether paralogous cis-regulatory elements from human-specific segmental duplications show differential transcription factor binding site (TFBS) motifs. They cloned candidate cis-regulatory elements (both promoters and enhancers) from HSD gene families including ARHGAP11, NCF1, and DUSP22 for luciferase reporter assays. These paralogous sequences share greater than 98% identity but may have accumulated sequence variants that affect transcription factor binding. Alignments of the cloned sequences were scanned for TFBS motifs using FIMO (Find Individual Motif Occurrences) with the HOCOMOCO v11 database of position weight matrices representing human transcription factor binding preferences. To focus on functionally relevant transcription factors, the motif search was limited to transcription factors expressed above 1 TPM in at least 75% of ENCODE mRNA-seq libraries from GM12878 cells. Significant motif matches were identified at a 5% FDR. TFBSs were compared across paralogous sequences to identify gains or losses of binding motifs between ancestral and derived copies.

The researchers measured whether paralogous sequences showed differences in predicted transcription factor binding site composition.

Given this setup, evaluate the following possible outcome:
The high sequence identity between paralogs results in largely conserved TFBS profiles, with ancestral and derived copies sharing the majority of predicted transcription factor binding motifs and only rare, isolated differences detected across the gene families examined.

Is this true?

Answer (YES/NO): NO